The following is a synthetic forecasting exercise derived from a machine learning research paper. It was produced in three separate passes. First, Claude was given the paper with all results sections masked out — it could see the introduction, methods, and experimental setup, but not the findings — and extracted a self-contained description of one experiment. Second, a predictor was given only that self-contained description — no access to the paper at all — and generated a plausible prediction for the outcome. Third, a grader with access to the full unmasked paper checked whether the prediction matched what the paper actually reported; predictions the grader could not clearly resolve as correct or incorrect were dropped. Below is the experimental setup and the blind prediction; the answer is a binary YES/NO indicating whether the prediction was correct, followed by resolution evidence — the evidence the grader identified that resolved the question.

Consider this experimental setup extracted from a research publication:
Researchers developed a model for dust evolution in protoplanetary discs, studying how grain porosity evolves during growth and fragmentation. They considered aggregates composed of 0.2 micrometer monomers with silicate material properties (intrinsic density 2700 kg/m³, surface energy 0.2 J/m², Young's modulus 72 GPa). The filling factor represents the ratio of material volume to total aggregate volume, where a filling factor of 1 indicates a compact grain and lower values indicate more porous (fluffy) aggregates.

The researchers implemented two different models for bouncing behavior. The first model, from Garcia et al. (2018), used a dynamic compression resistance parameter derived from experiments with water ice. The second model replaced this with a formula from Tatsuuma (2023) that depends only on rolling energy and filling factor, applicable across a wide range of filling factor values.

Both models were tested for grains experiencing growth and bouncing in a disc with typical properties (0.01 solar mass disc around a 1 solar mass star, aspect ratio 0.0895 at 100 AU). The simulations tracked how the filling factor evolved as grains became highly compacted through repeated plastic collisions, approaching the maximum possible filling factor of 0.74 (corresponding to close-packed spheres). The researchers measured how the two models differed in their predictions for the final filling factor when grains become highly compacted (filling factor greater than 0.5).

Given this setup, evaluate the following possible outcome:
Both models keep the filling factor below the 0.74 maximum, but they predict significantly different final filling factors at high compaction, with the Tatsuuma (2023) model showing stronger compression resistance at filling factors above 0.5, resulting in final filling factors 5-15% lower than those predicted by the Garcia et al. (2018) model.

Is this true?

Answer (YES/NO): NO